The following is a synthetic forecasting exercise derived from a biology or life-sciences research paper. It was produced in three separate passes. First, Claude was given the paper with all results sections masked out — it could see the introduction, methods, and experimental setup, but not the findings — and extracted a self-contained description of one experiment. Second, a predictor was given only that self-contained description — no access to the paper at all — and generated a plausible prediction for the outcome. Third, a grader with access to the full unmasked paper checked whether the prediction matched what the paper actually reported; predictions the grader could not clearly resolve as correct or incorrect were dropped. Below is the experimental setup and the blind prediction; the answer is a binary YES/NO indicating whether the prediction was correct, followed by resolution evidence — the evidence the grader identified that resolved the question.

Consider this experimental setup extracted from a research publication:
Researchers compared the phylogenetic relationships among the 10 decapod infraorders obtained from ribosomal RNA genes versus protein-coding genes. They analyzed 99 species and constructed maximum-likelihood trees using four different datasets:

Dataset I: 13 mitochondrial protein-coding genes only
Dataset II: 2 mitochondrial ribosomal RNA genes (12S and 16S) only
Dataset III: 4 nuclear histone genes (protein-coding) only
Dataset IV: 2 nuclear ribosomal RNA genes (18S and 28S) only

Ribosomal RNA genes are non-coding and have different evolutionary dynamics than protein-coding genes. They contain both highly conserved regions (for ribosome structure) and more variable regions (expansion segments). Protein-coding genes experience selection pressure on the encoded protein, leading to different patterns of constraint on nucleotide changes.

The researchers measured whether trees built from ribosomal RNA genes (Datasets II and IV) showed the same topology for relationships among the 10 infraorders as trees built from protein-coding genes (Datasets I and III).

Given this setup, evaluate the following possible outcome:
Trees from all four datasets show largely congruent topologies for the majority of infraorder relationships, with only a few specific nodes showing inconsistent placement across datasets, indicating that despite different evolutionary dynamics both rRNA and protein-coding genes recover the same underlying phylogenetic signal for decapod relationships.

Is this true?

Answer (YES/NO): NO